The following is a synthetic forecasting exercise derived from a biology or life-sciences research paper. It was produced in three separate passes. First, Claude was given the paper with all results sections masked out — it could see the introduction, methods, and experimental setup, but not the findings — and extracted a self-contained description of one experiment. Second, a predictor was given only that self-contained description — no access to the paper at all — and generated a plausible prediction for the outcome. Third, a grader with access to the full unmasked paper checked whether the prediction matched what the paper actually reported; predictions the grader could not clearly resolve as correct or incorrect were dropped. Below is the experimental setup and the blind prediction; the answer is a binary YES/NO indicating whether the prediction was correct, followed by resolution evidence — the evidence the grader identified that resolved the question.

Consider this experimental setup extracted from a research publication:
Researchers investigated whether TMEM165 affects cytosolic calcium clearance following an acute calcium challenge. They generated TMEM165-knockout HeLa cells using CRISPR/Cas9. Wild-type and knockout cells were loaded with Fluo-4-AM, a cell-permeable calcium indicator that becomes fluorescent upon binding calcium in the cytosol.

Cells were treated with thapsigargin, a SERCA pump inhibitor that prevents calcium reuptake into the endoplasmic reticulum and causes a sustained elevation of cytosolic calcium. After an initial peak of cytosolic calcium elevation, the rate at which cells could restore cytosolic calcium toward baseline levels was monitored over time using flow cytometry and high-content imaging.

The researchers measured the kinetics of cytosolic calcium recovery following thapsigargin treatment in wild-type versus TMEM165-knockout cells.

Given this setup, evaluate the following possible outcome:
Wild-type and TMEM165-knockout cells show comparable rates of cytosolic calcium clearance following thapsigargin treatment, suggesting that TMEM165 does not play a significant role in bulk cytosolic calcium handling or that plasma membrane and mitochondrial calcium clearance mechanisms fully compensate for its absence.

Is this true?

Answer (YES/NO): NO